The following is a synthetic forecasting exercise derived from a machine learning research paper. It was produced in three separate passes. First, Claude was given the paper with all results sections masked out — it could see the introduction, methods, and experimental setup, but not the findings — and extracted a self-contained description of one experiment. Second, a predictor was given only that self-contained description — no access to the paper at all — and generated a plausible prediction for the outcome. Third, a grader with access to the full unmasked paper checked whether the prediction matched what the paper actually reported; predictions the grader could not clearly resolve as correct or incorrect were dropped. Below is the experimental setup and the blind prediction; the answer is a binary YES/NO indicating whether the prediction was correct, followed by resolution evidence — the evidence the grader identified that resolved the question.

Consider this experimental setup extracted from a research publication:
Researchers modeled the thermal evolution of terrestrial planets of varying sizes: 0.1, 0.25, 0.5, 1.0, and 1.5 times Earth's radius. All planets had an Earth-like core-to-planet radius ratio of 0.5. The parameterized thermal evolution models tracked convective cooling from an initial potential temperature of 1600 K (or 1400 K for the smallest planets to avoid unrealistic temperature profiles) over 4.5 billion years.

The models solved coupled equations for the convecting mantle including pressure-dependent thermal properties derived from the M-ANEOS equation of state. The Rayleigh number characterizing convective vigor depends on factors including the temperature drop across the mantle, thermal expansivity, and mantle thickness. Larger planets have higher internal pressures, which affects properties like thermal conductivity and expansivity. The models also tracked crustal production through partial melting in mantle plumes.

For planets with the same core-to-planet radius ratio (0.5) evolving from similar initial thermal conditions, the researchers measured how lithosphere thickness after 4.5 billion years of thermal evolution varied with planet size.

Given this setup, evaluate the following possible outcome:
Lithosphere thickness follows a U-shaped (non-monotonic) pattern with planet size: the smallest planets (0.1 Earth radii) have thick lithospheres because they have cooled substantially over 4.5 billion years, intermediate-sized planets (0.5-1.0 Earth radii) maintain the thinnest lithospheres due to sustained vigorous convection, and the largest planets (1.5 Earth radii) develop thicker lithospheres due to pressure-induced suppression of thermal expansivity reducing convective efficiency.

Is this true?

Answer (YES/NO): NO